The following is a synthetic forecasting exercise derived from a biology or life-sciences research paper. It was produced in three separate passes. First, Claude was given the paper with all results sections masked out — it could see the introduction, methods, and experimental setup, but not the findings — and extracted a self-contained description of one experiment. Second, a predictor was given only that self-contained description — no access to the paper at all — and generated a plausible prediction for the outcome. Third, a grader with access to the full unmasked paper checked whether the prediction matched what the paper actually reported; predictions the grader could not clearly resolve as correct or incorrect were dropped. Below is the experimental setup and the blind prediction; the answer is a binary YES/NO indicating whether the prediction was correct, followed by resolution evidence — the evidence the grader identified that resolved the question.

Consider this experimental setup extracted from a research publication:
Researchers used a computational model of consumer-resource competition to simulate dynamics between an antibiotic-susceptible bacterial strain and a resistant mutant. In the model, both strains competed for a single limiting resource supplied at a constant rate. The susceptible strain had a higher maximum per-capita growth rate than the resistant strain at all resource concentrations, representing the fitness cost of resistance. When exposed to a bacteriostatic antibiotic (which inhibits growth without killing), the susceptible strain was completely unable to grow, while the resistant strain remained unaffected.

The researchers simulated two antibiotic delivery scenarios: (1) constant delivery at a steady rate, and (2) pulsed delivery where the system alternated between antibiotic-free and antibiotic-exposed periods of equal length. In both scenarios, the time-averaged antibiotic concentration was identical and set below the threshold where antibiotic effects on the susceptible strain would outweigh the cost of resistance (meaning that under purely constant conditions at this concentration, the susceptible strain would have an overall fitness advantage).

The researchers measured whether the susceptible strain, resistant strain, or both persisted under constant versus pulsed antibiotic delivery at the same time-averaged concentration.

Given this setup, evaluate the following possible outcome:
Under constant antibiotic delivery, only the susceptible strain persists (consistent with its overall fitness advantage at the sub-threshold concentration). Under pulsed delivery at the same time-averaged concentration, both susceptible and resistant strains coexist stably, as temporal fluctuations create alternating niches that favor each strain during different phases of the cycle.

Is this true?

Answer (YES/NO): YES